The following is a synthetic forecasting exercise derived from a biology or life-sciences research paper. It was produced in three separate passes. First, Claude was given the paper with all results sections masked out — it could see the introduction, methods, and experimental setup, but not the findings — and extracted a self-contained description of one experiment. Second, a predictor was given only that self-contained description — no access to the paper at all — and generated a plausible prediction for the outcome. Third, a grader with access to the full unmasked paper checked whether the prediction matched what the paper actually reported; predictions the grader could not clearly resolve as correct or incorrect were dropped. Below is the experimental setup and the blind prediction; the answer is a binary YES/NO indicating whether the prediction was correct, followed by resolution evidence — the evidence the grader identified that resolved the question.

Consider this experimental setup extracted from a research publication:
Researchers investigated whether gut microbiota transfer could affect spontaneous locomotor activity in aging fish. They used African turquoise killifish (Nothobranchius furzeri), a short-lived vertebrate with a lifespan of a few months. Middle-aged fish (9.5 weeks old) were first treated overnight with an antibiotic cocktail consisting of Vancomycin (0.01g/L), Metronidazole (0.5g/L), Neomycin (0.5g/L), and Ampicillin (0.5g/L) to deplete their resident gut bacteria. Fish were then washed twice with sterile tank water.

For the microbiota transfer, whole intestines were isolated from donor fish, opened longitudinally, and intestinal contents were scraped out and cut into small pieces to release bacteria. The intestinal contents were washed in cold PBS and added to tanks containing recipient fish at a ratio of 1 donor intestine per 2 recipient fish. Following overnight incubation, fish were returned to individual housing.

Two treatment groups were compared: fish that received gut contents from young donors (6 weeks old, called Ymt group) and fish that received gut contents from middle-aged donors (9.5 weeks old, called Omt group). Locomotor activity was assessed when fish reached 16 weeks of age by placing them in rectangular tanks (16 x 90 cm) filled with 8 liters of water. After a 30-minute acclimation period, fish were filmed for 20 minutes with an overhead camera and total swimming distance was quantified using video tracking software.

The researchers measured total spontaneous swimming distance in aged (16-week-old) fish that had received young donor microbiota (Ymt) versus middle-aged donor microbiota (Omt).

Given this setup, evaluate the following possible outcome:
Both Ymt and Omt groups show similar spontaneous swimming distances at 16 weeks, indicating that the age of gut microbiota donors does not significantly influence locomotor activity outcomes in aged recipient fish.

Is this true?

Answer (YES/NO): NO